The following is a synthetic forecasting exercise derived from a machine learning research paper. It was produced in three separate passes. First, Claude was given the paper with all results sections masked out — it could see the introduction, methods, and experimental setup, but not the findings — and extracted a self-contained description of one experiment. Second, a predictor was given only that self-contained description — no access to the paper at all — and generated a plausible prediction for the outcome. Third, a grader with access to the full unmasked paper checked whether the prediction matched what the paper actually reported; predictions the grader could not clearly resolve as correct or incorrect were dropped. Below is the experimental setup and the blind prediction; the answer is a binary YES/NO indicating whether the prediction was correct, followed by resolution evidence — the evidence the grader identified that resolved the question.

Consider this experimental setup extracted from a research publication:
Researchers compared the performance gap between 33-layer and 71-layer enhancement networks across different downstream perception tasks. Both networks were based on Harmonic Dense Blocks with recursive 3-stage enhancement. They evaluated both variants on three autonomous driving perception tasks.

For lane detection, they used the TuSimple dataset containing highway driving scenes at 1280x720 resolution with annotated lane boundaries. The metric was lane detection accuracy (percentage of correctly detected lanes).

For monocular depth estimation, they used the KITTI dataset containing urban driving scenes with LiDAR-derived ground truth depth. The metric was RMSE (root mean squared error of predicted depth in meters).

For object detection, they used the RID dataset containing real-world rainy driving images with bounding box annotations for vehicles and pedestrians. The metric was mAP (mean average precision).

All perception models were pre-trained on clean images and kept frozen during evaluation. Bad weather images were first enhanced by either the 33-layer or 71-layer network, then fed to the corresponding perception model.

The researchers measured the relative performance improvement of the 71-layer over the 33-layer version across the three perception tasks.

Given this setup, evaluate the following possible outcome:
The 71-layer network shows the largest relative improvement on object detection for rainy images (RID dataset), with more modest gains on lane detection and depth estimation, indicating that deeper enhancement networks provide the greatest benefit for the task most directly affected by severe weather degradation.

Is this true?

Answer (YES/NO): YES